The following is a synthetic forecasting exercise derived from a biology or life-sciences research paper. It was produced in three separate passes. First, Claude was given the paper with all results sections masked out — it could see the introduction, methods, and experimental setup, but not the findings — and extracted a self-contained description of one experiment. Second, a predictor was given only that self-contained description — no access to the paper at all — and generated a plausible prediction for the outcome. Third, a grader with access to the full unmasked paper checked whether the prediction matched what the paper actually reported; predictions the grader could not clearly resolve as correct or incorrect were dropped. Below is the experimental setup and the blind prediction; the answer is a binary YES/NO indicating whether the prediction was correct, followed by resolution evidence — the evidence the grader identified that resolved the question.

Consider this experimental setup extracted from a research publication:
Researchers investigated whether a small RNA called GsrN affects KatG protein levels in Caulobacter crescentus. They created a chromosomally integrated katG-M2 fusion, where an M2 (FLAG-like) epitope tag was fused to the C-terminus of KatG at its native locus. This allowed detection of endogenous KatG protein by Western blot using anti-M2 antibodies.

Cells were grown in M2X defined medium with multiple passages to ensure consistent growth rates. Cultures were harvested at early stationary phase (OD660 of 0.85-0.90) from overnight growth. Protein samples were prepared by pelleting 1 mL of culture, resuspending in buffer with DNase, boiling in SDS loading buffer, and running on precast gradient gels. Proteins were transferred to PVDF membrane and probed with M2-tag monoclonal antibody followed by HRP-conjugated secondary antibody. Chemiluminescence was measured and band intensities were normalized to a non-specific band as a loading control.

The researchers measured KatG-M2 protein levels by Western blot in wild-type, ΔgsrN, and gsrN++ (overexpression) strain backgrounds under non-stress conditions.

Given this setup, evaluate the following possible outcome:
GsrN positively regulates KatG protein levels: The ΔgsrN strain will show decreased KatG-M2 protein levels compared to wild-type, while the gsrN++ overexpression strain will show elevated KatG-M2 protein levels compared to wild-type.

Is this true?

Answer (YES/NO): YES